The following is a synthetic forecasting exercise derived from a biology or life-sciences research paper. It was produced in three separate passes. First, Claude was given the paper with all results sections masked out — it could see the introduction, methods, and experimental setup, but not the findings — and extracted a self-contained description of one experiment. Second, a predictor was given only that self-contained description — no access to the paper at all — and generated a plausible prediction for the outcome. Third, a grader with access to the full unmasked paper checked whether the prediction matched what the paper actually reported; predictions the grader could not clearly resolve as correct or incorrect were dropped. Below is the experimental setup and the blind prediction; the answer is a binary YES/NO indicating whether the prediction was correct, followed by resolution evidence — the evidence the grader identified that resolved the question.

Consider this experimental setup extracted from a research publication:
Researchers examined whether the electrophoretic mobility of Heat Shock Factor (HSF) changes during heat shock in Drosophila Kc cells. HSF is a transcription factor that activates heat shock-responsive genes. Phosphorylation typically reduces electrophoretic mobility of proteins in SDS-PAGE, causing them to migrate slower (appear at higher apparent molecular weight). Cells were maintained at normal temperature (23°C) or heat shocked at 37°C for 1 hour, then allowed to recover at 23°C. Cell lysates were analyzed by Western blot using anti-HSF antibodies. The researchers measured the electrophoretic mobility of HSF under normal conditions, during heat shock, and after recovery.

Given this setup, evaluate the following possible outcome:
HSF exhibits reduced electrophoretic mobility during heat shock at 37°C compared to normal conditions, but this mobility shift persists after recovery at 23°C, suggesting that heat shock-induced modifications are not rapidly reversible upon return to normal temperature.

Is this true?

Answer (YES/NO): NO